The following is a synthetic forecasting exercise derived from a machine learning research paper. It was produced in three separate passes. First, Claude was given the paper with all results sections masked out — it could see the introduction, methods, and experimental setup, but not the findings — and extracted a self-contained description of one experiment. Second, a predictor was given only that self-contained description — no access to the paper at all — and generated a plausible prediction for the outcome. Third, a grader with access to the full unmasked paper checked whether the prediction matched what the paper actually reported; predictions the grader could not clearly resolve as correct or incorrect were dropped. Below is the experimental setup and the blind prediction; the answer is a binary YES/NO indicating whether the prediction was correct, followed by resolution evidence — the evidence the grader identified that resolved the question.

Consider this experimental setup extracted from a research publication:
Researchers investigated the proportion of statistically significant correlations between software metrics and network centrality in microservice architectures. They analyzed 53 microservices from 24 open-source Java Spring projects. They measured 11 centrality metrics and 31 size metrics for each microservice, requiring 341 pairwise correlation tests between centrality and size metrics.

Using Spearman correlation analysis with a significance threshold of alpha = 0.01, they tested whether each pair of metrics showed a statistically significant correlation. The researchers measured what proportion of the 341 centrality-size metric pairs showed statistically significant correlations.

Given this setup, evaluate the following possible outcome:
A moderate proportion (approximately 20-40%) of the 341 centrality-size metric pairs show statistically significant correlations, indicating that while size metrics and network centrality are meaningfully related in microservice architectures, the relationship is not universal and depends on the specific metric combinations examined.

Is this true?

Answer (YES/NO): YES